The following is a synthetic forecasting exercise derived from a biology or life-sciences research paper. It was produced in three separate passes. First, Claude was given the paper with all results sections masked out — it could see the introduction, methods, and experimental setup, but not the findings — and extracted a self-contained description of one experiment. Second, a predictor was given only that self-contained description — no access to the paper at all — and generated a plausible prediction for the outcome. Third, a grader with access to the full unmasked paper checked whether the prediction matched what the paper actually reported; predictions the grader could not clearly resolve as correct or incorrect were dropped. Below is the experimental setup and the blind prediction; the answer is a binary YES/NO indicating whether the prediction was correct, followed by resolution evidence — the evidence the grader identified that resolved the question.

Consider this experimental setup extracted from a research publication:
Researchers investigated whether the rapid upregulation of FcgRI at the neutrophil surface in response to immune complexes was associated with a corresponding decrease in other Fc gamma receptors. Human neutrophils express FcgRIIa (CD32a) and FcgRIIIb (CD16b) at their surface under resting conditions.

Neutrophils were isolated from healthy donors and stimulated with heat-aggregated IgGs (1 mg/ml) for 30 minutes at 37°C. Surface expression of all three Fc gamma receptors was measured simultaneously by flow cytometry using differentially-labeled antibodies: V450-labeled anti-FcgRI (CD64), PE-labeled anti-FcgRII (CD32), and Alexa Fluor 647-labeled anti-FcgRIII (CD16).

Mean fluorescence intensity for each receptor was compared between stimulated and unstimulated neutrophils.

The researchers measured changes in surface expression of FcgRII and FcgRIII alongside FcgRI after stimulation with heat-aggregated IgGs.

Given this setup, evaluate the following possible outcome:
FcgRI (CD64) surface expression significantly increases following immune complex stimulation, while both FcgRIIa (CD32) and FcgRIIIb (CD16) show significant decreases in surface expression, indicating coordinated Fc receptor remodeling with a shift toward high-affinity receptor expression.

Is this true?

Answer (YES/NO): YES